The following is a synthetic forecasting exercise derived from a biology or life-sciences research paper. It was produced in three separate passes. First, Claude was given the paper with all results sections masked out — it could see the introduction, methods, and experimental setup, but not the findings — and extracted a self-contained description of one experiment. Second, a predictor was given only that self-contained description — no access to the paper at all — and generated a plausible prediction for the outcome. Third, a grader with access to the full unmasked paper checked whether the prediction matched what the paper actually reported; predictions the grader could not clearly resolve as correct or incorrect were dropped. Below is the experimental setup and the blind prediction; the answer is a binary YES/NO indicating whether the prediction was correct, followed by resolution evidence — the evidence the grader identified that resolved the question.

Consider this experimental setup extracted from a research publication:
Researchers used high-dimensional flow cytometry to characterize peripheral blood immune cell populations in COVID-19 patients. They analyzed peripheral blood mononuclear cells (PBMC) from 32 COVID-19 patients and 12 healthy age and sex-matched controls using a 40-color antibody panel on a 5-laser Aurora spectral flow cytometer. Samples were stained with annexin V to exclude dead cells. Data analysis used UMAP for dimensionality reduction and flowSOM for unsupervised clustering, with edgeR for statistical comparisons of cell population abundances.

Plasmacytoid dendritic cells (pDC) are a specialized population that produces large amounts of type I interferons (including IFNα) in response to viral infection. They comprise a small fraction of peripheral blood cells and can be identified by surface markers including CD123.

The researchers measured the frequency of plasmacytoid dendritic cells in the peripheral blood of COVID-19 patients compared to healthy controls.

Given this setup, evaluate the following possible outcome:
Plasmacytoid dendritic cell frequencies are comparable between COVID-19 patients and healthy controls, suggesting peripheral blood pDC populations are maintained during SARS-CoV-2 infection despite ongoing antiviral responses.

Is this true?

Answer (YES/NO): NO